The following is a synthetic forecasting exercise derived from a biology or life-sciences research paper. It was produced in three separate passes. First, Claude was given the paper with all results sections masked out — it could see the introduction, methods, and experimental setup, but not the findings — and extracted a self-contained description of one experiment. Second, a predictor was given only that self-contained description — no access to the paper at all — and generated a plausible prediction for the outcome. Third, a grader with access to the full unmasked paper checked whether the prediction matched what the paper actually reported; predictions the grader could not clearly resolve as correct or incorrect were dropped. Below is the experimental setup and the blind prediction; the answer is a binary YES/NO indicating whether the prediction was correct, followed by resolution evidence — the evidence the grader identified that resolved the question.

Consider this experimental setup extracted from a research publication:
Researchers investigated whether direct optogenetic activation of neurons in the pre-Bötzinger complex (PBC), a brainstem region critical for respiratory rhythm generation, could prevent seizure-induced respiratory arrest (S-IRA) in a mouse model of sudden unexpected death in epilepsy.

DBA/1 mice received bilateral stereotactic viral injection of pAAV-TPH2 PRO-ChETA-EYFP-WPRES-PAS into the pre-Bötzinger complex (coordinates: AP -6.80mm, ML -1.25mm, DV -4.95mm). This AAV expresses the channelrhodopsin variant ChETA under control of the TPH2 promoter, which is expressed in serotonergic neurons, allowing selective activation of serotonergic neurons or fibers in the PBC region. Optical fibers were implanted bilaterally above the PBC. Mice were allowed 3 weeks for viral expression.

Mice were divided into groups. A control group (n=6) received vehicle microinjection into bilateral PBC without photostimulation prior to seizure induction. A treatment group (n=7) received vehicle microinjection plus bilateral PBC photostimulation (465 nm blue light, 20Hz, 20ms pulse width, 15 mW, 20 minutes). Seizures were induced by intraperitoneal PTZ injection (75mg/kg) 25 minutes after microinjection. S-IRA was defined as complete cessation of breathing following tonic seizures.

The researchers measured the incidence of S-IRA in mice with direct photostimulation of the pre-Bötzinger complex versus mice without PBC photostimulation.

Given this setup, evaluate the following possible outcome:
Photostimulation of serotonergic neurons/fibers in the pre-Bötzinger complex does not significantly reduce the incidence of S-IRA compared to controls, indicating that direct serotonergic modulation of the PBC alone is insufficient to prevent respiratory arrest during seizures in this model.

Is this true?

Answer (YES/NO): YES